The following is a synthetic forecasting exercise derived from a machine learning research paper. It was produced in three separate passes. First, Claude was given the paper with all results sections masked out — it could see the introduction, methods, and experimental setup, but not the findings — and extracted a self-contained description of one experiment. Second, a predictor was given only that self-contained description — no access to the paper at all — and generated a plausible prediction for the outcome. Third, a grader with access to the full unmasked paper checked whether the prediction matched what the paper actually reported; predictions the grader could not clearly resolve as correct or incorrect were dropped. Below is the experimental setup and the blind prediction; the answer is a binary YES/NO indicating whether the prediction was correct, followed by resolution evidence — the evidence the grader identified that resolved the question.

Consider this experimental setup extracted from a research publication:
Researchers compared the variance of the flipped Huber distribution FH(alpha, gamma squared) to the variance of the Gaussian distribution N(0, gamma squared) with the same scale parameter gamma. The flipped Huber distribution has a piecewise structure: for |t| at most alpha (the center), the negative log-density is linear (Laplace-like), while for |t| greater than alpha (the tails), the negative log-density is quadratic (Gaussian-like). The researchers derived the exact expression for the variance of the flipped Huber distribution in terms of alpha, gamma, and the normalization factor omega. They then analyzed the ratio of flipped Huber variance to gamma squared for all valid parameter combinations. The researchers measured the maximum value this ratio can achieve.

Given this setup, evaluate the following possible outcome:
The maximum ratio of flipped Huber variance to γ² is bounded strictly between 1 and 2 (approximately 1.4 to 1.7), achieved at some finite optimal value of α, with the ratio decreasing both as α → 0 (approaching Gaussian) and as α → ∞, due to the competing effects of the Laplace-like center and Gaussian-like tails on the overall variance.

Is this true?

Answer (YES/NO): NO